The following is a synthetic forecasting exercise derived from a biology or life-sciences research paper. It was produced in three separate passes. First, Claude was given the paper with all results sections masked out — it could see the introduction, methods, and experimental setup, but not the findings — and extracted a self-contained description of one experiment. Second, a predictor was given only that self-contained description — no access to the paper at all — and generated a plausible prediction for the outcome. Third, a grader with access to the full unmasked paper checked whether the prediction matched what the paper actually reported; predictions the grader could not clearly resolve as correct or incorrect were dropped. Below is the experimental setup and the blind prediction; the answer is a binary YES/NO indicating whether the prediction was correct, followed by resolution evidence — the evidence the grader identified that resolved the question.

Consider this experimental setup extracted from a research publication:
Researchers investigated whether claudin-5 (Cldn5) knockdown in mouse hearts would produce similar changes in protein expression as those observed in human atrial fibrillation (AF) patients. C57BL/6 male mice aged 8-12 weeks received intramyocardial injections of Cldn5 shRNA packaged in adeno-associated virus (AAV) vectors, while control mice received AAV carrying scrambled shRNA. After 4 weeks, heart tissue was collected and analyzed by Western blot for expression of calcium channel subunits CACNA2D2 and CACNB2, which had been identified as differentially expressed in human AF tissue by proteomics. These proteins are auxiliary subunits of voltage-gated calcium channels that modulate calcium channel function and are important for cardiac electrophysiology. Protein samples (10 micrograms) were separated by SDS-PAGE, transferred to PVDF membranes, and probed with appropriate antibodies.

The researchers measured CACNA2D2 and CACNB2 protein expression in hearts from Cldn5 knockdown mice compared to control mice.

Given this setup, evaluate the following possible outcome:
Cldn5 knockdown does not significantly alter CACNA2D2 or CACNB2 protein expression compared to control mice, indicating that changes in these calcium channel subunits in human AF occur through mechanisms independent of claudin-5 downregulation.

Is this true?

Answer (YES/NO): NO